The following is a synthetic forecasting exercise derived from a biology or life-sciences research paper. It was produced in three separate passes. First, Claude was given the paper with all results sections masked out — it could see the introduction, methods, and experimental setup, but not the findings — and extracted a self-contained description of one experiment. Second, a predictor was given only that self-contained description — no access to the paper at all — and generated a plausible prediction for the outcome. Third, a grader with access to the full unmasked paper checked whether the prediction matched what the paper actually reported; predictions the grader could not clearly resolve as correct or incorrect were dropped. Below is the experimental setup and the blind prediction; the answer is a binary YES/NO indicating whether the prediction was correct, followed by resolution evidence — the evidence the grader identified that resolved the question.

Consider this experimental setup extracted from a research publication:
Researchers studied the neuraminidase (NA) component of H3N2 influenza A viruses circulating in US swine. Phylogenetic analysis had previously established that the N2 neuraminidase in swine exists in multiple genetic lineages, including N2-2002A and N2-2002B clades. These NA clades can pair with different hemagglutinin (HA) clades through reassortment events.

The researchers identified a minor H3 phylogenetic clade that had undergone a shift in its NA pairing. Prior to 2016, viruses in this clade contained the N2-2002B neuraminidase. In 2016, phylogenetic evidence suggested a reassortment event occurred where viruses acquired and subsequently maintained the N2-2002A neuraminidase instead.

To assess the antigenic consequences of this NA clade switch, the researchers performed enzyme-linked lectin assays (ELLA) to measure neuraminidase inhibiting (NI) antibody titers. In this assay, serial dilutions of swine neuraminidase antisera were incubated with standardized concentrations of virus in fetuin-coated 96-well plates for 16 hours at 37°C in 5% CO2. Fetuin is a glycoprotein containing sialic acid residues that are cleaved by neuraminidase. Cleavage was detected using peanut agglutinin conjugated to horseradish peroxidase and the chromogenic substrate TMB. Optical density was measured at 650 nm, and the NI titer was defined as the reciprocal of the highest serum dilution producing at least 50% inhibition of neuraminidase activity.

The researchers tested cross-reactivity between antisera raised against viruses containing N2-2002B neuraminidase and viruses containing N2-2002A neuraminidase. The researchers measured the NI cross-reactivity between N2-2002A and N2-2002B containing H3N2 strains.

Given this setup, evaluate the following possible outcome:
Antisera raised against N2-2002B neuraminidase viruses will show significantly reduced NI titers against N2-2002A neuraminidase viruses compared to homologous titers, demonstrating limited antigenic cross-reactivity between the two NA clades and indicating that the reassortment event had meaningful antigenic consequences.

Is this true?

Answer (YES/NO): YES